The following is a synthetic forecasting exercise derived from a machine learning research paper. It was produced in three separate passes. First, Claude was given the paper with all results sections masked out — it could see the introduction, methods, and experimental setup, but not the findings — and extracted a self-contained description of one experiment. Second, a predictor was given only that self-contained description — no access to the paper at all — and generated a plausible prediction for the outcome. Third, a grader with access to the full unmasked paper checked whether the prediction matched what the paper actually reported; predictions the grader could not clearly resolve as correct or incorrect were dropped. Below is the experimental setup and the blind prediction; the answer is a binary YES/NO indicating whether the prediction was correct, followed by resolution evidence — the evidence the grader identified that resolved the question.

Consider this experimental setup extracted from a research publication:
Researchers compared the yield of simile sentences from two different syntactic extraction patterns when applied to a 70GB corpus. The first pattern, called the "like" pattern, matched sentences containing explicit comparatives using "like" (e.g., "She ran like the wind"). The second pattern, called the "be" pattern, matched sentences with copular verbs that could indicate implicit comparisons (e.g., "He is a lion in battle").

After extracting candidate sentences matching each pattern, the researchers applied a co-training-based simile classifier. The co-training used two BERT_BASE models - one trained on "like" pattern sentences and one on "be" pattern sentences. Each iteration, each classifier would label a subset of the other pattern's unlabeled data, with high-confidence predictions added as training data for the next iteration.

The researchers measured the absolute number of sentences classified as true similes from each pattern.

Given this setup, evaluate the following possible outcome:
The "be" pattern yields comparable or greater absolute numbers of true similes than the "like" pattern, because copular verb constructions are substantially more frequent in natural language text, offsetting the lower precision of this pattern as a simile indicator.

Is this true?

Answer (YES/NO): YES